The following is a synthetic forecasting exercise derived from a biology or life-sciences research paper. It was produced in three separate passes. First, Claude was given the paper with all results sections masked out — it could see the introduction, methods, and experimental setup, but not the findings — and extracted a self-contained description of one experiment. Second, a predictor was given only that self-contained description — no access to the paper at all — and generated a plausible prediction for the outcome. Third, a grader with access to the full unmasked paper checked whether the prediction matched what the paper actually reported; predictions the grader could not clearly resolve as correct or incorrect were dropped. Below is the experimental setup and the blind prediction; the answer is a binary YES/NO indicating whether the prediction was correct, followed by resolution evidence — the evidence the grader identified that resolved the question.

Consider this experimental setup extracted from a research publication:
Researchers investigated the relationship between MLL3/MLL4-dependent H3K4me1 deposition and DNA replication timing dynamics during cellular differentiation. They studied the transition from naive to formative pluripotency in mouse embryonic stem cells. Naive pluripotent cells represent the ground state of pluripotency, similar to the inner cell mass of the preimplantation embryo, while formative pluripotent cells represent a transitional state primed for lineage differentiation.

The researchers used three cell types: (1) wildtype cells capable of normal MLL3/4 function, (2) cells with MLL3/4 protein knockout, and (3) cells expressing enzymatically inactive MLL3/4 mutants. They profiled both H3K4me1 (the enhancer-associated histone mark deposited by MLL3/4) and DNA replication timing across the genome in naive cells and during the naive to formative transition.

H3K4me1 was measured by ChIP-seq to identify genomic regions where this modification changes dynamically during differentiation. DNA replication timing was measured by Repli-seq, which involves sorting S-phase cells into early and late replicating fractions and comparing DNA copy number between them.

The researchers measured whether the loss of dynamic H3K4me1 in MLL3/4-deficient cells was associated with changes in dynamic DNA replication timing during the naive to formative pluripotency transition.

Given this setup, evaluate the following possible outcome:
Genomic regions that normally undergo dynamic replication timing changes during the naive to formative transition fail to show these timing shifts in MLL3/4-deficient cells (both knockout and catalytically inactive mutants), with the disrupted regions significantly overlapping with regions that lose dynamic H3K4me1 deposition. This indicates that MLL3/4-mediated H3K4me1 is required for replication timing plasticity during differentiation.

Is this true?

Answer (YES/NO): YES